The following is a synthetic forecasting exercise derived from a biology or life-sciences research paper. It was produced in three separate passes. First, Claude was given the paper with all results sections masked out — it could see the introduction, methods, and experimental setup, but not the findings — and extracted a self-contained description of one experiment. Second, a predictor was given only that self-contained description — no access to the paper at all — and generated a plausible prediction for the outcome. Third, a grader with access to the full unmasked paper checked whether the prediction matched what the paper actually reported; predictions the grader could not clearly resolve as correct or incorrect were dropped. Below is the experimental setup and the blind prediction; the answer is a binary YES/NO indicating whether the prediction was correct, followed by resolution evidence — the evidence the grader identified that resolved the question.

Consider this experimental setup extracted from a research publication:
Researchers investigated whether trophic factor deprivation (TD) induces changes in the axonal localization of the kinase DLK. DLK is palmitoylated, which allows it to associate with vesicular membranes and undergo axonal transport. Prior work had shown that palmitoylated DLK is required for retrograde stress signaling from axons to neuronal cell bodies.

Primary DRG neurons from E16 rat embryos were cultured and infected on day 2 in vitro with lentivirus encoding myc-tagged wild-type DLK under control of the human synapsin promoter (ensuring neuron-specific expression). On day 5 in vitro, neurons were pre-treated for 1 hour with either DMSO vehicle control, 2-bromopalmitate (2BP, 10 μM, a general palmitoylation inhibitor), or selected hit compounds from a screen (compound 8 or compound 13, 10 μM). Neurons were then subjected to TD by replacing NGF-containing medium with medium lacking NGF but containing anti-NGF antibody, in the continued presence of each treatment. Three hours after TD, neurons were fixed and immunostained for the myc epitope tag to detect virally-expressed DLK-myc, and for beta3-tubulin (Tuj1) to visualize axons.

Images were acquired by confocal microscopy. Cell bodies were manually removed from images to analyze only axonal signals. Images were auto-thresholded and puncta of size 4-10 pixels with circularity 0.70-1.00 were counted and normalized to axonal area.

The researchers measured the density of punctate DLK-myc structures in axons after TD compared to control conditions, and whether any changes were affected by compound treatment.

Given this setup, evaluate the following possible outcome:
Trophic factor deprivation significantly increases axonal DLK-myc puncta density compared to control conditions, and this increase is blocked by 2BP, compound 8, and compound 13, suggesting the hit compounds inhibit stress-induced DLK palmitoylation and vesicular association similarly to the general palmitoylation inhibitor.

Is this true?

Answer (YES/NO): YES